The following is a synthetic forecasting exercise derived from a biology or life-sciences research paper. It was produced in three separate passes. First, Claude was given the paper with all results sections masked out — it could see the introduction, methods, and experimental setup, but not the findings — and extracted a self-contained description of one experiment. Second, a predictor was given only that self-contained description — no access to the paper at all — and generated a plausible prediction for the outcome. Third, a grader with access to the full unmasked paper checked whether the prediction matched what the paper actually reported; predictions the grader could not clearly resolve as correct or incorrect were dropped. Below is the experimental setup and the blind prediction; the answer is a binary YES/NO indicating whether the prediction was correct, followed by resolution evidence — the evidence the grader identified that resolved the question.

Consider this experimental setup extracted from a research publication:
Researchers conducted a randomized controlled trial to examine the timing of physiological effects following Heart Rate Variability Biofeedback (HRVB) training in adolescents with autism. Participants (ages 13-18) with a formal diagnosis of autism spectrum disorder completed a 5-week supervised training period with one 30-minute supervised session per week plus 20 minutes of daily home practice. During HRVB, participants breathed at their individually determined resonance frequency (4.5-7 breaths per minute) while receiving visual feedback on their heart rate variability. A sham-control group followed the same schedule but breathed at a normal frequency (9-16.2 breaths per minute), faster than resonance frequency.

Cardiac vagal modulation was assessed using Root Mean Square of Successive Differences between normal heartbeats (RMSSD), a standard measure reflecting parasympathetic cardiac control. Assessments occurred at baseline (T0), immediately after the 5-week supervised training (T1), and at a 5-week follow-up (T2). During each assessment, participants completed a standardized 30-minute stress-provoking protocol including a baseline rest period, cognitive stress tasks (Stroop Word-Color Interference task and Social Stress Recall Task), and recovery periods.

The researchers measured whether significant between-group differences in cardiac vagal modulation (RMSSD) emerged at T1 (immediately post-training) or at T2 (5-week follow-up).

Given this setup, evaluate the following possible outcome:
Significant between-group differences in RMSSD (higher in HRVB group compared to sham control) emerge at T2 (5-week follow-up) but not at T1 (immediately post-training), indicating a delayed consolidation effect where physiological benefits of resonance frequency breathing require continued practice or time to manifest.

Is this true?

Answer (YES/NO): YES